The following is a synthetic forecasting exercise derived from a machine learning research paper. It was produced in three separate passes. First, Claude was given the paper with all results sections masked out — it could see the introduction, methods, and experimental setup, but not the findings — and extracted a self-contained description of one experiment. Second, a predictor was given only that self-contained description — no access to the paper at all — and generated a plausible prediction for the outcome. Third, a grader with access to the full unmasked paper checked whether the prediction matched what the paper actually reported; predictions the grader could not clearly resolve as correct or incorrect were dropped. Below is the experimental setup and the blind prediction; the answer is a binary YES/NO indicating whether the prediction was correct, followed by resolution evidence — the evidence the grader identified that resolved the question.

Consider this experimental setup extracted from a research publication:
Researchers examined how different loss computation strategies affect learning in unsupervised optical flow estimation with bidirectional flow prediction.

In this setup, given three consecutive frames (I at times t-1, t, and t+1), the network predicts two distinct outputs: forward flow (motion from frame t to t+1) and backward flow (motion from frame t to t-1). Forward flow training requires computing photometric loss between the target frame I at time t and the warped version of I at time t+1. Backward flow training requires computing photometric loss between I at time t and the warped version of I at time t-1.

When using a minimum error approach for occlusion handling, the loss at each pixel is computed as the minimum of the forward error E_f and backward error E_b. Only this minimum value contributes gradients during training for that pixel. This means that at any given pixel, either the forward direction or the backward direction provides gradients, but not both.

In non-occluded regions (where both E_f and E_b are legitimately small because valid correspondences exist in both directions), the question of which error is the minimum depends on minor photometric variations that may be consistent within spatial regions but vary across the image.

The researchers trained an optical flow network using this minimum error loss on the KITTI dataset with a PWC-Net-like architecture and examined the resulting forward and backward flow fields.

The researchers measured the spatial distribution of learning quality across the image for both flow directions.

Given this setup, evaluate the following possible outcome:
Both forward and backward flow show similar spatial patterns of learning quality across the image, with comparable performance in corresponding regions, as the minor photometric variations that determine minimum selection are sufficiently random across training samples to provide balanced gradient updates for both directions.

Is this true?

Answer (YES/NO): NO